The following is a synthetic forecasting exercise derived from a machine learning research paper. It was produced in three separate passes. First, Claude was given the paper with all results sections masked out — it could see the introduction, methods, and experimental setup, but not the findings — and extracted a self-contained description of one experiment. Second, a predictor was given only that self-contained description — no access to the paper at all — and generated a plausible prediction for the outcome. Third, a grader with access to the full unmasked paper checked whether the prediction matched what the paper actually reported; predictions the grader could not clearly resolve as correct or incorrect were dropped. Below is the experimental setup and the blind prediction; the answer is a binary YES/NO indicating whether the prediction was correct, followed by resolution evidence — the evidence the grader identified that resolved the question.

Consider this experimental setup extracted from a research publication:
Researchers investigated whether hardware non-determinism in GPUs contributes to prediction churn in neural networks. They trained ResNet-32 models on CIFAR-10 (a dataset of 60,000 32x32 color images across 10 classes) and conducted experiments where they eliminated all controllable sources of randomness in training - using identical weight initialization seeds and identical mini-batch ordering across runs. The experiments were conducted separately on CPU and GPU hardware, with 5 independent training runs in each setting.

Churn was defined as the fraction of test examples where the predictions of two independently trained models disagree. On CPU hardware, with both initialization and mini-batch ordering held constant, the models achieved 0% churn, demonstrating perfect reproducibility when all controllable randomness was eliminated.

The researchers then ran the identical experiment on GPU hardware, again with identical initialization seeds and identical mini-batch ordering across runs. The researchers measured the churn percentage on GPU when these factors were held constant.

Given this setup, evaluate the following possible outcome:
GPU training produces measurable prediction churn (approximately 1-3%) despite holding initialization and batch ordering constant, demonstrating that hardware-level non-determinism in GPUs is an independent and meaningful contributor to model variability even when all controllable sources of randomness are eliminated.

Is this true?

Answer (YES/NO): NO